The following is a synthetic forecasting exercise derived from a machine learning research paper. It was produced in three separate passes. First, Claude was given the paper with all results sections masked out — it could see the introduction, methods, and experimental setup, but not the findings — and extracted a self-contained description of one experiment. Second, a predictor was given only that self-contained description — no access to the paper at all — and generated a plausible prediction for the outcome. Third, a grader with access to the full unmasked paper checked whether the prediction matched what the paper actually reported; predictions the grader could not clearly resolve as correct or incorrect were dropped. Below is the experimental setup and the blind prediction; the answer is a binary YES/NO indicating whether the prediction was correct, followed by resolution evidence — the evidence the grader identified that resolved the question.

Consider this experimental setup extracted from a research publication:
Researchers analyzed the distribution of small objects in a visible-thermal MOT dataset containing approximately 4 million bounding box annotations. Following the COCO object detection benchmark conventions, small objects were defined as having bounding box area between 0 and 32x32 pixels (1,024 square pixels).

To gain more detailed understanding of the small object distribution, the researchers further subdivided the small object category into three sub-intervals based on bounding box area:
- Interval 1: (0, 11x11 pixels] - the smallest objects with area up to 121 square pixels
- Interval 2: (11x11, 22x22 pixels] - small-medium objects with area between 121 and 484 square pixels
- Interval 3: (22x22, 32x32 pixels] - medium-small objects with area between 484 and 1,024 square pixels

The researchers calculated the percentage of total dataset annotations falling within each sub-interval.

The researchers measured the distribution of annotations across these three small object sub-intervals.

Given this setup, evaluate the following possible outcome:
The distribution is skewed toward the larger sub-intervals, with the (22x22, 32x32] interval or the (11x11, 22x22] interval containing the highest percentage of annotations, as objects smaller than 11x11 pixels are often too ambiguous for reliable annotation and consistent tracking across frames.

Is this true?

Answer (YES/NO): YES